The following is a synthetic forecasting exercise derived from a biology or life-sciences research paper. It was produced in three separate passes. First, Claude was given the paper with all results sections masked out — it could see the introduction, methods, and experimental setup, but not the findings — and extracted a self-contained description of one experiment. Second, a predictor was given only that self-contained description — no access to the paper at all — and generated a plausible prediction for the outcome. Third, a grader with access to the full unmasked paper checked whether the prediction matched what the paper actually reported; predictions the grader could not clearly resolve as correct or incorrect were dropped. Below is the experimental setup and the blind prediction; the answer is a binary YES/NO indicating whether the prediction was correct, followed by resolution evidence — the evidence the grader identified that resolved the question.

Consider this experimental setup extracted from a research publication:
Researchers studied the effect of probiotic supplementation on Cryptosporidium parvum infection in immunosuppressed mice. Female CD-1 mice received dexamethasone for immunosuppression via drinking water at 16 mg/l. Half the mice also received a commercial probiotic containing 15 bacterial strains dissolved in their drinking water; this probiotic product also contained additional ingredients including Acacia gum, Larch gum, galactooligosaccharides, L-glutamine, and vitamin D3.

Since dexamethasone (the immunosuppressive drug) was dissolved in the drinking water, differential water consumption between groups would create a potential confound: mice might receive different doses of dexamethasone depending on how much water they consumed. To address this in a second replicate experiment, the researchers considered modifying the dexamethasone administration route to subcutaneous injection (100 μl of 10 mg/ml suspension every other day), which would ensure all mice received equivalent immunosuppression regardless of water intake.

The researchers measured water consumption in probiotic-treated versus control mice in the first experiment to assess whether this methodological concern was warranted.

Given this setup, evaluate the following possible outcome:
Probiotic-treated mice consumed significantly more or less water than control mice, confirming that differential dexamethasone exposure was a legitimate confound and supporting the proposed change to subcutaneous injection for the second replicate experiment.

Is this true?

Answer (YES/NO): YES